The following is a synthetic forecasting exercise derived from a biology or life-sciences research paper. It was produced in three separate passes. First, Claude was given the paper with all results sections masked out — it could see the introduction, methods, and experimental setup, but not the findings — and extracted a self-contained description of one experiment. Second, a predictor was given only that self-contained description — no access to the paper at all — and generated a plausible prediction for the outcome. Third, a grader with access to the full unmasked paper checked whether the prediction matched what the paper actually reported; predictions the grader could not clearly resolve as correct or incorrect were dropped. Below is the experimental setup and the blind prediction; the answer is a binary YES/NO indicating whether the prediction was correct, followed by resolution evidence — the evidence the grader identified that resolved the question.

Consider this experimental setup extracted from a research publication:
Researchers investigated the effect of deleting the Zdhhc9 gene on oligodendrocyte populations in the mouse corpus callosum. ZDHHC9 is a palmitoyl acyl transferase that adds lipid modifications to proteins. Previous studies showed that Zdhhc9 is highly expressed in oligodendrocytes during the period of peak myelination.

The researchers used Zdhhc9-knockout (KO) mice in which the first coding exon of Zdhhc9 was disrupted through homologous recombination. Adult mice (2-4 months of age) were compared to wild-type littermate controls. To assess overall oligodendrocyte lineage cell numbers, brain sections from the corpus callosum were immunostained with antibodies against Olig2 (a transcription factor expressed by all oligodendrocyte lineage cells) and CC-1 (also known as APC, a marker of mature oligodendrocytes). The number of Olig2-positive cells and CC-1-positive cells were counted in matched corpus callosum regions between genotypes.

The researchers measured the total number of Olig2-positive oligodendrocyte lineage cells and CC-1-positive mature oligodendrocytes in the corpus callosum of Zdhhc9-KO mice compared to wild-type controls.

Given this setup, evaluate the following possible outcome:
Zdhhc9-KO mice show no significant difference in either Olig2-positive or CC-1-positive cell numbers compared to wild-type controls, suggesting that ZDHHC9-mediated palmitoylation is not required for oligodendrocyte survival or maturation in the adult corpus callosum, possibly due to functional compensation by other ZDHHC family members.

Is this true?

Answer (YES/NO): NO